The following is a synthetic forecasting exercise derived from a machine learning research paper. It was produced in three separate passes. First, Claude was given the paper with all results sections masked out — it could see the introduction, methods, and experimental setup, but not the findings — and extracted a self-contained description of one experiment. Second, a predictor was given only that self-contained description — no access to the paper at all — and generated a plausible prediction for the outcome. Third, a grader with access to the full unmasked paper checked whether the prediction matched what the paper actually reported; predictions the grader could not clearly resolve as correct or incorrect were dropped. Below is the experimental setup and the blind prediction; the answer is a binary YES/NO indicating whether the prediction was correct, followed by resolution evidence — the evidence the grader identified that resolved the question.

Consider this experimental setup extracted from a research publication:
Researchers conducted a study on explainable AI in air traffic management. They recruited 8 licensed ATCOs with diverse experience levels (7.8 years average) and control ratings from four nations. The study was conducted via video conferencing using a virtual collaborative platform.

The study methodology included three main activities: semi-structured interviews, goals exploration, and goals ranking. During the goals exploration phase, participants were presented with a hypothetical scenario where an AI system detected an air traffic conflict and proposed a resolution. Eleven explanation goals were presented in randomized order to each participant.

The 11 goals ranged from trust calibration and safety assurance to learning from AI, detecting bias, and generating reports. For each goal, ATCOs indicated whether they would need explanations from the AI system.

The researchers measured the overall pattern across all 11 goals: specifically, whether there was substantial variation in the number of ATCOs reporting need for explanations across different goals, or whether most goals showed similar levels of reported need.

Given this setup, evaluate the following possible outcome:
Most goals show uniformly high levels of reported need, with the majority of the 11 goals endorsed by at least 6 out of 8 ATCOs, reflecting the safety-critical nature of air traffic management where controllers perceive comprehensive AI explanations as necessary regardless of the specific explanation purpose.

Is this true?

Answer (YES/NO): NO